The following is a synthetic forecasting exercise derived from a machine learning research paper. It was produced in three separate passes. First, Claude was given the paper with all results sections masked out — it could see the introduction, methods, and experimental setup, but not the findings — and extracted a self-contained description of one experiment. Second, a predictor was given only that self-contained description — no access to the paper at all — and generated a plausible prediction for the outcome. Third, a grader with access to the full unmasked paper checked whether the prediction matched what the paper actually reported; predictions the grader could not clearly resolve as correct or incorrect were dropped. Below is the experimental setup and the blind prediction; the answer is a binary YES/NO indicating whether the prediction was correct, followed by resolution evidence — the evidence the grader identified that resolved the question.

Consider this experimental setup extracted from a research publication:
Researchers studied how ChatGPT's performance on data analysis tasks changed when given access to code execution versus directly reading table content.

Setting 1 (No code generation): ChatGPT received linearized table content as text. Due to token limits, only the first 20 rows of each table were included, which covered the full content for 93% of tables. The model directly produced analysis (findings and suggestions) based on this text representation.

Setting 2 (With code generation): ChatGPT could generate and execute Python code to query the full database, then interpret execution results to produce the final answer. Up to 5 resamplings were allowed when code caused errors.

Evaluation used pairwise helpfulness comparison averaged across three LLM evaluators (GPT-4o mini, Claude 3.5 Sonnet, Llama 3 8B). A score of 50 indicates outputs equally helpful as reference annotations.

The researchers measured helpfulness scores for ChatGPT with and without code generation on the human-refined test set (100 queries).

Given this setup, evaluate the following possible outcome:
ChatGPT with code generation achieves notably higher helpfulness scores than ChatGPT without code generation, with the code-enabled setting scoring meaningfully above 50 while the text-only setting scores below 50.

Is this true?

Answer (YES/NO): NO